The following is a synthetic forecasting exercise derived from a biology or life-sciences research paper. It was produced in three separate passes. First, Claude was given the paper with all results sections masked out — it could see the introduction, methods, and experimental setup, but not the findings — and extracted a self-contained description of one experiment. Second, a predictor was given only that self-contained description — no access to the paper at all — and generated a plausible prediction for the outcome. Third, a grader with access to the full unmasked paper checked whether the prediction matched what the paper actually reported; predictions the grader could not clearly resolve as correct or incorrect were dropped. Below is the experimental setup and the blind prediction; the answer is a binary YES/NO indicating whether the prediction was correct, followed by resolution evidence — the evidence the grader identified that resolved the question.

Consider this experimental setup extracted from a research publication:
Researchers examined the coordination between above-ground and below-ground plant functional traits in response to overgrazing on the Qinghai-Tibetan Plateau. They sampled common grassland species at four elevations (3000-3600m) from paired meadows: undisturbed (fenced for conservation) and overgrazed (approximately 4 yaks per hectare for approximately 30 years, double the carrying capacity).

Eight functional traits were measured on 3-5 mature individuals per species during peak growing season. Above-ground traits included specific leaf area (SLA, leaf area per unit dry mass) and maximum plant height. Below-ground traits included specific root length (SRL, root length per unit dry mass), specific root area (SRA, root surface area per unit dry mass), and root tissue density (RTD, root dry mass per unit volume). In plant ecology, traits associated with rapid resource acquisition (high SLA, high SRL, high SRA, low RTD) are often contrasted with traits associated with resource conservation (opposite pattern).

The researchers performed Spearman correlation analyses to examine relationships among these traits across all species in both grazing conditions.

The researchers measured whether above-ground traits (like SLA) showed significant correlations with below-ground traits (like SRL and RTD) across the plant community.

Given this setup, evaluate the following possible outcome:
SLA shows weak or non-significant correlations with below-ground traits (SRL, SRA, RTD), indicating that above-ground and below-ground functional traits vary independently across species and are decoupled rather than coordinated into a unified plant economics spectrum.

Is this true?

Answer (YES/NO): NO